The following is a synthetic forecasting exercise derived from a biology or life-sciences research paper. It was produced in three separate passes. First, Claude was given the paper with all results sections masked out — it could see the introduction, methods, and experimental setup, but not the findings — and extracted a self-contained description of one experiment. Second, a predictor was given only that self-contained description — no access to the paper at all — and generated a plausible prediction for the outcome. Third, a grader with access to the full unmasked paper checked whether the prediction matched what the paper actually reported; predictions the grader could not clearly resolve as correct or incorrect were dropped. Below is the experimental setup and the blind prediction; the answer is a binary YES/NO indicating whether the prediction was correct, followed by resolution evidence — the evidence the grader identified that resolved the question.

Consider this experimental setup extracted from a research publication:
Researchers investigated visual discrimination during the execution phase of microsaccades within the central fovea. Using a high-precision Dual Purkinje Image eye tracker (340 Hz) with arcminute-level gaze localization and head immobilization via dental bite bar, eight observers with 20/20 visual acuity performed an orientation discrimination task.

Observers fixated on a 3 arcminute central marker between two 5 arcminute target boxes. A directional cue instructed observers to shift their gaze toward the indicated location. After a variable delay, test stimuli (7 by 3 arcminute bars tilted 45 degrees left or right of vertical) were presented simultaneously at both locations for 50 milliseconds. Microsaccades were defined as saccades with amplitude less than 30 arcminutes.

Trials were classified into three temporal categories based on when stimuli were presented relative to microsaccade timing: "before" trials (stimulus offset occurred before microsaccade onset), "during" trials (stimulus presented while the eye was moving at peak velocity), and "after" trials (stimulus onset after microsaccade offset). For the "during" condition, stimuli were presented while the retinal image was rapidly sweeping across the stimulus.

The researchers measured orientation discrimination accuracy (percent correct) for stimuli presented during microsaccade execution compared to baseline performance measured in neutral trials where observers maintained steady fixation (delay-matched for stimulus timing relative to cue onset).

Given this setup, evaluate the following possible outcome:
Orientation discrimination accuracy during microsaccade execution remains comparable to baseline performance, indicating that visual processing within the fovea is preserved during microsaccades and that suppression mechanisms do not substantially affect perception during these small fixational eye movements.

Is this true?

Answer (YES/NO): NO